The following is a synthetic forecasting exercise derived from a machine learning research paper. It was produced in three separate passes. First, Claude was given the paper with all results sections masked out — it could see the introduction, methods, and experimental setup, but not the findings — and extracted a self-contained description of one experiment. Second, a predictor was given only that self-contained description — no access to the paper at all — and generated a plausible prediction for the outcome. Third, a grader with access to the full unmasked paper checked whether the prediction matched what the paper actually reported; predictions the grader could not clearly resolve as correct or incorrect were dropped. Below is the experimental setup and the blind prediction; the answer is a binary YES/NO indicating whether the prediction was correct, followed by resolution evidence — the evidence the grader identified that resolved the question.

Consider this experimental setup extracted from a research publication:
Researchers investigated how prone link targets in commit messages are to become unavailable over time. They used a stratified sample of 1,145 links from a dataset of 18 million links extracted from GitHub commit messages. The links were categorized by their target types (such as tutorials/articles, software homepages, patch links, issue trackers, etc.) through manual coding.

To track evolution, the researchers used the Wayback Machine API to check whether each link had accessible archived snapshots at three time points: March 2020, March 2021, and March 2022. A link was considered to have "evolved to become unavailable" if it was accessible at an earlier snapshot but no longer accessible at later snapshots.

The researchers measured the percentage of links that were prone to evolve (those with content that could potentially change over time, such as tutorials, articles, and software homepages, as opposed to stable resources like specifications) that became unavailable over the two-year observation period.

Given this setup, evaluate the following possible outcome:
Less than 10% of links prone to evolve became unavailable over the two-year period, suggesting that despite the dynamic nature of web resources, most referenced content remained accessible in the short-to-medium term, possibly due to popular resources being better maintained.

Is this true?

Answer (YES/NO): NO